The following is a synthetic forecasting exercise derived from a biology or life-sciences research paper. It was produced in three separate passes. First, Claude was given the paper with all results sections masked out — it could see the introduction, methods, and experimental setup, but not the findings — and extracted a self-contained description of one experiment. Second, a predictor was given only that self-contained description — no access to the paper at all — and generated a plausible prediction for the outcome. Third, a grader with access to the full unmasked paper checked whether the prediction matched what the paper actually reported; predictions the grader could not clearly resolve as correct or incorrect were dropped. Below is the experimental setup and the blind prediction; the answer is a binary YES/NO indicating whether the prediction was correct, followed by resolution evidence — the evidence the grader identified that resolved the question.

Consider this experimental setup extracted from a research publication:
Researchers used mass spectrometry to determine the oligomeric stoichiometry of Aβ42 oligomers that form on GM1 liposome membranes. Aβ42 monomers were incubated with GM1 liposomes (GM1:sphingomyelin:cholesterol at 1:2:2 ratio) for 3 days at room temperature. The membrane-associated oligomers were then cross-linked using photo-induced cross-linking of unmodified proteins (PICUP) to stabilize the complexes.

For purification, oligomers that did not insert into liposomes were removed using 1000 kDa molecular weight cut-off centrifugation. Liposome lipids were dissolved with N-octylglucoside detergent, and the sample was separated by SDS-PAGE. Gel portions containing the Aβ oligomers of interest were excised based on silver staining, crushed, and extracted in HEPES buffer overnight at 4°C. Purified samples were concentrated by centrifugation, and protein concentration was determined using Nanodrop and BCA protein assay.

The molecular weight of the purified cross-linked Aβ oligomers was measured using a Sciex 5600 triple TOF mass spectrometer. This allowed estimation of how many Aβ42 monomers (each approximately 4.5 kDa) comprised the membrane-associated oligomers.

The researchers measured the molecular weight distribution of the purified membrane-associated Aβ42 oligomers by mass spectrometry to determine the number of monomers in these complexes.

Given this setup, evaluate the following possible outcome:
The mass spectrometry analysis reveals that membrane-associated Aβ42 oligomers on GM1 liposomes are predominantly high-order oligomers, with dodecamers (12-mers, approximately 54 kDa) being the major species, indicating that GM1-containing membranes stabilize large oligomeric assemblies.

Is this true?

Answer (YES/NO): NO